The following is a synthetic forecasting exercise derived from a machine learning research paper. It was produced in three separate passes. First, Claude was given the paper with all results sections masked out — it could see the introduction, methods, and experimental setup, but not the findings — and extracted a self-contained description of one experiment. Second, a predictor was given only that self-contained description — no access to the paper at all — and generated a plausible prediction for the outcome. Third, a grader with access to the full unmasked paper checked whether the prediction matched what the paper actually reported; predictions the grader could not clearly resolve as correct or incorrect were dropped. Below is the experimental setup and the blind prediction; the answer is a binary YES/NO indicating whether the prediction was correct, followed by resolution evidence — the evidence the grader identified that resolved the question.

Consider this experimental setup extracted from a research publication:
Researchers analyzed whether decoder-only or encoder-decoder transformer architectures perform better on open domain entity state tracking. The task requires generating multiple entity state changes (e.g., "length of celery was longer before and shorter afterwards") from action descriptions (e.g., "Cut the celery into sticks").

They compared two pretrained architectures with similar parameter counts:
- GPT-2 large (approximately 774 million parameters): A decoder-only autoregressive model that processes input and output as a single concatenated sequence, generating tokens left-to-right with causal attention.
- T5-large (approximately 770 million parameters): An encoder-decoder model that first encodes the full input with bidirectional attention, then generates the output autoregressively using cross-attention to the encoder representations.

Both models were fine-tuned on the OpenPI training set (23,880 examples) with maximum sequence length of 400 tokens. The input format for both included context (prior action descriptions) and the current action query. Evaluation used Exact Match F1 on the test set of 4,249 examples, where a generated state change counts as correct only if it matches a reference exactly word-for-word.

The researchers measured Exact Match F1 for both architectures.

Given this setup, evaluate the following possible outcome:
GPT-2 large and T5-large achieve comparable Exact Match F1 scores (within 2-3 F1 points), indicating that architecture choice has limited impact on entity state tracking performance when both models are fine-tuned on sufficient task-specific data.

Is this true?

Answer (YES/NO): NO